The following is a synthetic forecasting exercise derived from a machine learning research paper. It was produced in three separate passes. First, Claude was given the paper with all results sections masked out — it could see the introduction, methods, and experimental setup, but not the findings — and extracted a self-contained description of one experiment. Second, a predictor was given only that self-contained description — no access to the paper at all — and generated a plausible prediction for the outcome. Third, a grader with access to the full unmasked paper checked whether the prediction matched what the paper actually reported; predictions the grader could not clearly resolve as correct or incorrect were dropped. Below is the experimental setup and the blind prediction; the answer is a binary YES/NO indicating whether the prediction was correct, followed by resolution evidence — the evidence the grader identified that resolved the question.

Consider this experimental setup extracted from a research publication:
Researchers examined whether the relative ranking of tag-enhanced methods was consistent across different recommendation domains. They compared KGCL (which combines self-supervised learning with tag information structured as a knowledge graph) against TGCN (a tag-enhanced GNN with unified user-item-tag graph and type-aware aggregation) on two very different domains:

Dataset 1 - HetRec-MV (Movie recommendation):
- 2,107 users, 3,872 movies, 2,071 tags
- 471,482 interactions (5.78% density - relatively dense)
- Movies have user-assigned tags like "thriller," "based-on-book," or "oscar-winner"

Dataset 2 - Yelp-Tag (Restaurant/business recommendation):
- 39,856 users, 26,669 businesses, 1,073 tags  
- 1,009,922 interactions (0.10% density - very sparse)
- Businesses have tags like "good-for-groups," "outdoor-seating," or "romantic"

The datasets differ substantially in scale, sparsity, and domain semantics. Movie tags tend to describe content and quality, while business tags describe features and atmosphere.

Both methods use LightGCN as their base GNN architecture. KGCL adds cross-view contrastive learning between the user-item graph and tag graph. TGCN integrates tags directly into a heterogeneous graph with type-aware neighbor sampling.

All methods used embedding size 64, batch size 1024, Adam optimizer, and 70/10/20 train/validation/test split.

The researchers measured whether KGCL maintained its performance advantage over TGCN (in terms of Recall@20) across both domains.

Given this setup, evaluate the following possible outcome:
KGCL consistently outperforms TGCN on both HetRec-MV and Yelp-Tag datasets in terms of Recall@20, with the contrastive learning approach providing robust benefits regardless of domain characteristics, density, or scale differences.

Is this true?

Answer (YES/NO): YES